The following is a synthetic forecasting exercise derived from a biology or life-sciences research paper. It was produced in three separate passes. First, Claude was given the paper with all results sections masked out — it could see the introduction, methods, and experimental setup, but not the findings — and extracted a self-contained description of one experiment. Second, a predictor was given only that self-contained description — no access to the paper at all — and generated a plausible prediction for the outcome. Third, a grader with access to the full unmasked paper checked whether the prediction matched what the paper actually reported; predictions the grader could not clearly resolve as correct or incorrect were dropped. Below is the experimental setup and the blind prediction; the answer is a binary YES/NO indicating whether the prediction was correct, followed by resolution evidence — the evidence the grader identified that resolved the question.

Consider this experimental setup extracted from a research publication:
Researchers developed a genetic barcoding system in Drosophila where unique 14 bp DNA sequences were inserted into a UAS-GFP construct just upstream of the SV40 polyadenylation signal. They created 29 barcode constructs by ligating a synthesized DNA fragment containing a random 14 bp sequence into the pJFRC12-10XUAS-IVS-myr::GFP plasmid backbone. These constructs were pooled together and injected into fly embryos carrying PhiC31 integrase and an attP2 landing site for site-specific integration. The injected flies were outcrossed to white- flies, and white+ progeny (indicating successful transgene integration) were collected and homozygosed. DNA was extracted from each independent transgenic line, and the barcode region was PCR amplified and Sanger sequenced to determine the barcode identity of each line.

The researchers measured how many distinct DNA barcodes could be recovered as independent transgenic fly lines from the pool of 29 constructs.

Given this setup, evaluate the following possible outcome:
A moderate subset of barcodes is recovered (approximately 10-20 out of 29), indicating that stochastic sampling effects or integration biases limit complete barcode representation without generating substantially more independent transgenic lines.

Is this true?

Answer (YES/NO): YES